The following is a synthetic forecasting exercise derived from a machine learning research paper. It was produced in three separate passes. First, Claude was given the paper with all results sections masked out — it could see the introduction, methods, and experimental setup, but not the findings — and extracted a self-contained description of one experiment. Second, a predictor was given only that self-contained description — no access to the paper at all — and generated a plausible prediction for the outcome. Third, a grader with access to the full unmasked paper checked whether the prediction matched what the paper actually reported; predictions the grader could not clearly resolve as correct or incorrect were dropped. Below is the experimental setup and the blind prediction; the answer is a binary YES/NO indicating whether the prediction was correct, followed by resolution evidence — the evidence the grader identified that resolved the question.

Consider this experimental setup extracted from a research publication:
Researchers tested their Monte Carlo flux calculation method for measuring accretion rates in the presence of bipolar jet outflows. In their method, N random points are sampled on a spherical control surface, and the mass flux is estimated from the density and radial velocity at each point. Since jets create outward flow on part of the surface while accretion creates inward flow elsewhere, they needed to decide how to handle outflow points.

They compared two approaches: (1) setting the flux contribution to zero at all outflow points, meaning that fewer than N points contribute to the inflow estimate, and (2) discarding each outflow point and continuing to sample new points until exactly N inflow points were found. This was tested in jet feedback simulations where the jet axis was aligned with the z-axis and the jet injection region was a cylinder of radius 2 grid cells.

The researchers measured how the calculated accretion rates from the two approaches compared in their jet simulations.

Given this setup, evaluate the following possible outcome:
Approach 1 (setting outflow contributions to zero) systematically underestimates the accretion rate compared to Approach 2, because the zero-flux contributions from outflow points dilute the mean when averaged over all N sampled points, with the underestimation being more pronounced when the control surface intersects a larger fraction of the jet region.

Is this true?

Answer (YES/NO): NO